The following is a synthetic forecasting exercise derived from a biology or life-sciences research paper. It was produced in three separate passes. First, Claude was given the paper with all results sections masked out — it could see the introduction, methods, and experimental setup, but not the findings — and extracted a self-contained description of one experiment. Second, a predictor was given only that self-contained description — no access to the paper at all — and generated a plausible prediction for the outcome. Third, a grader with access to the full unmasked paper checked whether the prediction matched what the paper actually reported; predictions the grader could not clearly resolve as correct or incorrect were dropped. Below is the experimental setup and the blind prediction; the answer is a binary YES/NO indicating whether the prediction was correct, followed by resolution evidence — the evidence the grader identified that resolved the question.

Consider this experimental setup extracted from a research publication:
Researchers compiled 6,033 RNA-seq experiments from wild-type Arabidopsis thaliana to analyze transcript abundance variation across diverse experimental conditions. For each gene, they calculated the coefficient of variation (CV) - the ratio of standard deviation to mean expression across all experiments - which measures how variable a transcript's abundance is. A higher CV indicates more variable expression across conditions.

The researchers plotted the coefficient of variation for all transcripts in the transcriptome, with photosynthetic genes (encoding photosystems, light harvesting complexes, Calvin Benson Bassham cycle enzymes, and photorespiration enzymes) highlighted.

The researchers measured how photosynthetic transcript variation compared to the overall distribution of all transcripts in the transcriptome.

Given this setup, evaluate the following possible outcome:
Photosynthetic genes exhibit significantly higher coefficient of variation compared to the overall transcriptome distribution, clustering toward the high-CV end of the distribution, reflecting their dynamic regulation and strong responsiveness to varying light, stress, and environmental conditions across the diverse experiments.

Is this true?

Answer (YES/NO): NO